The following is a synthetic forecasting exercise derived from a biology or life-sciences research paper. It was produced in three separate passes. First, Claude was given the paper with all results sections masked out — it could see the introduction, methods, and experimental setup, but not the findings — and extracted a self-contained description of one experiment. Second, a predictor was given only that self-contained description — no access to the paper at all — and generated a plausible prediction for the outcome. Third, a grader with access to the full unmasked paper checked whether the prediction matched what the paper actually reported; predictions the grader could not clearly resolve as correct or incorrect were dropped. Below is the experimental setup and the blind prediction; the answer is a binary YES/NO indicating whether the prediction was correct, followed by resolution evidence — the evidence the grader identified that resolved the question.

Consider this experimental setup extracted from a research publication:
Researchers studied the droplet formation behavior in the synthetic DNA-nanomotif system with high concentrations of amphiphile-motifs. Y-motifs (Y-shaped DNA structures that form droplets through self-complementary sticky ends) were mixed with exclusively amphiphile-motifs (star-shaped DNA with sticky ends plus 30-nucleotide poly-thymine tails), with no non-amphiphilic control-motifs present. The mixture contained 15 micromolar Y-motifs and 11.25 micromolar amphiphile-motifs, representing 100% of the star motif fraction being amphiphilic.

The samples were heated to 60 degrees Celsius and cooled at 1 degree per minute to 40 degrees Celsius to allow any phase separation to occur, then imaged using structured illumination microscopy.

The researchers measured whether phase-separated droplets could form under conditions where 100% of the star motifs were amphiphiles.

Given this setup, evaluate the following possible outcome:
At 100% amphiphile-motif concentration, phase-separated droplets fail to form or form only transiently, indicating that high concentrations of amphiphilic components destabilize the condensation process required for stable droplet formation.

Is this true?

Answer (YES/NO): NO